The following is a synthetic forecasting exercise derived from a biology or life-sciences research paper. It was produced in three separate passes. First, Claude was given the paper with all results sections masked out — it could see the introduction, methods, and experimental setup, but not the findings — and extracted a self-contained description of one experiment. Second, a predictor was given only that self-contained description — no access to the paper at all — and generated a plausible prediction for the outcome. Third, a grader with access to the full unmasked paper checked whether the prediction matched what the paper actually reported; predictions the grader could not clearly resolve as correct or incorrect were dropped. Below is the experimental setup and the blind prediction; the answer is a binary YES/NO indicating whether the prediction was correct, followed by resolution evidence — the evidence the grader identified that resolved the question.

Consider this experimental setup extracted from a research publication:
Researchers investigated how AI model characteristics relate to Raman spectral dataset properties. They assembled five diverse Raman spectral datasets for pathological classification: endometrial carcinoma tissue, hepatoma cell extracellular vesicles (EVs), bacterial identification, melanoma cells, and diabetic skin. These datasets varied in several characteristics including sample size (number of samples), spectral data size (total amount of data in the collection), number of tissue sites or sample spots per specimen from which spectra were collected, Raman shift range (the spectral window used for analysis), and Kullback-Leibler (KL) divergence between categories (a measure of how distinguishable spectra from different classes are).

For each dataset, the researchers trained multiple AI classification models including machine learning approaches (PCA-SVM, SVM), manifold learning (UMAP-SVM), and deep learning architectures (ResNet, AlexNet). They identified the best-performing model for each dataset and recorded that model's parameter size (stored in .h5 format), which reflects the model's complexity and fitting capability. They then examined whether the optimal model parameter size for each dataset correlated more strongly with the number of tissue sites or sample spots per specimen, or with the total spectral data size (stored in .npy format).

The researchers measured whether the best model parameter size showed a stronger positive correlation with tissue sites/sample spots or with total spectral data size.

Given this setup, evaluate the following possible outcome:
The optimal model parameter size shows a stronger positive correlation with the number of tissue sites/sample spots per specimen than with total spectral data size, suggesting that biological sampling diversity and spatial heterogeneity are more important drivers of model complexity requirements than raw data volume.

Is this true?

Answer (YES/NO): NO